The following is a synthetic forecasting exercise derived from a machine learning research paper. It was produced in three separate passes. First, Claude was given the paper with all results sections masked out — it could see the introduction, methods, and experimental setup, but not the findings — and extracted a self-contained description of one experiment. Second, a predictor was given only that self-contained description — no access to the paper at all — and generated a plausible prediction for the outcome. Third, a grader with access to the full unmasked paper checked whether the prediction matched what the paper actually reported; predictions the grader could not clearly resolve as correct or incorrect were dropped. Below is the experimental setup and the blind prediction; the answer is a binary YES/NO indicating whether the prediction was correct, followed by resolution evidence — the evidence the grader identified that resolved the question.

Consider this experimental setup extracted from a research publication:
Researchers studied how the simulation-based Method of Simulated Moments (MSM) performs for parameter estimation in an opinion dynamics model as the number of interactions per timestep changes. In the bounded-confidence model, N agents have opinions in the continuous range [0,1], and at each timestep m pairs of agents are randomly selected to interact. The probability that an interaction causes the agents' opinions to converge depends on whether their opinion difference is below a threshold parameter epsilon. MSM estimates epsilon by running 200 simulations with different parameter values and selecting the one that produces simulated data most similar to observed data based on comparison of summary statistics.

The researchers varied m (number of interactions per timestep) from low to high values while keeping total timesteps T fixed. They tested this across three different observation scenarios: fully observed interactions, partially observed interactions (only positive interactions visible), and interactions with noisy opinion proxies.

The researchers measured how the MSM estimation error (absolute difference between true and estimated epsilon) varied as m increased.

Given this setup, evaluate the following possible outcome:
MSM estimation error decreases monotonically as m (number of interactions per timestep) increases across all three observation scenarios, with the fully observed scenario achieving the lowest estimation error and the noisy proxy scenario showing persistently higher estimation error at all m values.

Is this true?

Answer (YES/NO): NO